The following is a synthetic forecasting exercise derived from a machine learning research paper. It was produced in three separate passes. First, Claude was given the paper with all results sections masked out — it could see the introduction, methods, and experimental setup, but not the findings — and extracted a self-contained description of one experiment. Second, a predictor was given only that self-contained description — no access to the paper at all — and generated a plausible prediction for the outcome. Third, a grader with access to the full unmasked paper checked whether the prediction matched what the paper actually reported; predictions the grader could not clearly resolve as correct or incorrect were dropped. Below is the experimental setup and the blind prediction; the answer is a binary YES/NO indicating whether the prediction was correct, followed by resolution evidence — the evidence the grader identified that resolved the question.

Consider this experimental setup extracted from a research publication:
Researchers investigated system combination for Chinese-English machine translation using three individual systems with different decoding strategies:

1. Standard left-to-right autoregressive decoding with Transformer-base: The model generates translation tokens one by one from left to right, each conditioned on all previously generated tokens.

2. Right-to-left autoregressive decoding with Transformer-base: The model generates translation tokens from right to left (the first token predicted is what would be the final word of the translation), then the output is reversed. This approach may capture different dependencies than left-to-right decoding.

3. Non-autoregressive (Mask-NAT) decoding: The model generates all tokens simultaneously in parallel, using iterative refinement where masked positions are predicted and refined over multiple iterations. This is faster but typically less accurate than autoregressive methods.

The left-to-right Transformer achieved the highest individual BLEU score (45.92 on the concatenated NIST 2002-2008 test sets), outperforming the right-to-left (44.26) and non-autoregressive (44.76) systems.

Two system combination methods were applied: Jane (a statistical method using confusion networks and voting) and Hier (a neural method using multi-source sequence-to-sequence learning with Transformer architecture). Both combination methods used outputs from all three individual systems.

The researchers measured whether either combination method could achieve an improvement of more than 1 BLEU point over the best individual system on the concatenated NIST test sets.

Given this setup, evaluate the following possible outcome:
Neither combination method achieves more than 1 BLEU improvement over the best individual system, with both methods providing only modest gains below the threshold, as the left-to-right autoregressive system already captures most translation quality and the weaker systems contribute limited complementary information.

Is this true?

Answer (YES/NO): YES